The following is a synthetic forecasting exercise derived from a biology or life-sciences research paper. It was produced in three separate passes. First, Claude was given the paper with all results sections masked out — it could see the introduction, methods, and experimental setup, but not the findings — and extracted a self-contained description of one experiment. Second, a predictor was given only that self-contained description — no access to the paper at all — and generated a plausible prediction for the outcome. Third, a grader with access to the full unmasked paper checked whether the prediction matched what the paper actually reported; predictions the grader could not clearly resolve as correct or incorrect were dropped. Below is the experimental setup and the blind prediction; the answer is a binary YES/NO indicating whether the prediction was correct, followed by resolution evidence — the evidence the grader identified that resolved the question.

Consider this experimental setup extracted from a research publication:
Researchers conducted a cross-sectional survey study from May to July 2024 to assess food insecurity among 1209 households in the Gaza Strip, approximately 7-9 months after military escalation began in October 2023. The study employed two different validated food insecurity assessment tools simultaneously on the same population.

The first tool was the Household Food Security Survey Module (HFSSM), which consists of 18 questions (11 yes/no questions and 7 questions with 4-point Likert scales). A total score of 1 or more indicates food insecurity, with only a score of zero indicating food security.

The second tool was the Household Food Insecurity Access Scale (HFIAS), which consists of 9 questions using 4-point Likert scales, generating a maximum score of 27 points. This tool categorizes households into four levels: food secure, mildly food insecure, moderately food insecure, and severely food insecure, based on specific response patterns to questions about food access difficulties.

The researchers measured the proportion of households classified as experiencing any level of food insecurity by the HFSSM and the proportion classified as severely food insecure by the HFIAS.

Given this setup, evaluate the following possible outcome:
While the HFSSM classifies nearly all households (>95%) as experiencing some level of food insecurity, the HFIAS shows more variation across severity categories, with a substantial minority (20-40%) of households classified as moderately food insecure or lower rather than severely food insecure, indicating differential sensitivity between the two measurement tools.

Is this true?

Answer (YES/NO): NO